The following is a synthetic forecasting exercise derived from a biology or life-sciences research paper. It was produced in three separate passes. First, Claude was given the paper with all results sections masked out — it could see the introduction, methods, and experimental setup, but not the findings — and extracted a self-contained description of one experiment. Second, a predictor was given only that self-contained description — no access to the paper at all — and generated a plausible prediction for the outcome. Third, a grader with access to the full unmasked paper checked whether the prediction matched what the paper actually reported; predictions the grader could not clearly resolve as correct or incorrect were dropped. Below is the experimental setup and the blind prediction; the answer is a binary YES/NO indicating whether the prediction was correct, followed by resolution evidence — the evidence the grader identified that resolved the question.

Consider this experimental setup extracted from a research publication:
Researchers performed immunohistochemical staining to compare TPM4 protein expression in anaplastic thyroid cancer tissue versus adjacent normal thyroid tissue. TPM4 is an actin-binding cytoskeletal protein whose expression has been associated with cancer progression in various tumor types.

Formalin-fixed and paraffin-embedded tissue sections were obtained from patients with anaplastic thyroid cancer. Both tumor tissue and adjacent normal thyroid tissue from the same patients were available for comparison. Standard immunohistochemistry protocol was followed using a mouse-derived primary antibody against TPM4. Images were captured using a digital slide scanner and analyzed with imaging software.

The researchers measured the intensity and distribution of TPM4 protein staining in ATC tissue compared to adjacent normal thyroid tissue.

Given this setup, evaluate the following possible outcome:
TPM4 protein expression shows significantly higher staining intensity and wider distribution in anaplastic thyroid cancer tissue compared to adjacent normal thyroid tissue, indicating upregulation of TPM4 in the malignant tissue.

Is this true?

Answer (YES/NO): YES